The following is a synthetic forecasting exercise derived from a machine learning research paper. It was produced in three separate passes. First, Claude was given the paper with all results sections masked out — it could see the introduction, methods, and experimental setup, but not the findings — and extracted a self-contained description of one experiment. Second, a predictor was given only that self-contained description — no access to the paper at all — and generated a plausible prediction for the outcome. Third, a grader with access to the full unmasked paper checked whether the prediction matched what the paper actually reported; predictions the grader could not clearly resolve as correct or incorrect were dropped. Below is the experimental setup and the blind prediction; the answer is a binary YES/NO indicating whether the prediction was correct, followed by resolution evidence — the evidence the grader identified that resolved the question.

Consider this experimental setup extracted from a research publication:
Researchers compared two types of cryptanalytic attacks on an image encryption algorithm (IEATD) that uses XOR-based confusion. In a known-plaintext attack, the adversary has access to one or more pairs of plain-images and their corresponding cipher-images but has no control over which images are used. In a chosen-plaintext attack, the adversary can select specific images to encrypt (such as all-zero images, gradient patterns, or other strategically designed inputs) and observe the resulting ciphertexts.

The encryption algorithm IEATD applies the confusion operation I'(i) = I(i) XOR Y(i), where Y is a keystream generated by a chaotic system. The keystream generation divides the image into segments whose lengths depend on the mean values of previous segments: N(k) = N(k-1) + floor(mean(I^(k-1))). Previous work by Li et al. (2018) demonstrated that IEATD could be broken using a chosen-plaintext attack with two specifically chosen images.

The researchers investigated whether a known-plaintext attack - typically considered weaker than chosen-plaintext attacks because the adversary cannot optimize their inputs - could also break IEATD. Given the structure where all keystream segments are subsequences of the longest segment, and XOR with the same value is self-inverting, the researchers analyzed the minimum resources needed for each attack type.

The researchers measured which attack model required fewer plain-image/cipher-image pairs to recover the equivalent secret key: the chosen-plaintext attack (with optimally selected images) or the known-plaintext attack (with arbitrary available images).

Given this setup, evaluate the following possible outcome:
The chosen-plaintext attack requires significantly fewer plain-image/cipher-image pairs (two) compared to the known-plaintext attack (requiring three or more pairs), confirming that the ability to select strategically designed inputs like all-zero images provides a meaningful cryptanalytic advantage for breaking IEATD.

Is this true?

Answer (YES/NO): NO